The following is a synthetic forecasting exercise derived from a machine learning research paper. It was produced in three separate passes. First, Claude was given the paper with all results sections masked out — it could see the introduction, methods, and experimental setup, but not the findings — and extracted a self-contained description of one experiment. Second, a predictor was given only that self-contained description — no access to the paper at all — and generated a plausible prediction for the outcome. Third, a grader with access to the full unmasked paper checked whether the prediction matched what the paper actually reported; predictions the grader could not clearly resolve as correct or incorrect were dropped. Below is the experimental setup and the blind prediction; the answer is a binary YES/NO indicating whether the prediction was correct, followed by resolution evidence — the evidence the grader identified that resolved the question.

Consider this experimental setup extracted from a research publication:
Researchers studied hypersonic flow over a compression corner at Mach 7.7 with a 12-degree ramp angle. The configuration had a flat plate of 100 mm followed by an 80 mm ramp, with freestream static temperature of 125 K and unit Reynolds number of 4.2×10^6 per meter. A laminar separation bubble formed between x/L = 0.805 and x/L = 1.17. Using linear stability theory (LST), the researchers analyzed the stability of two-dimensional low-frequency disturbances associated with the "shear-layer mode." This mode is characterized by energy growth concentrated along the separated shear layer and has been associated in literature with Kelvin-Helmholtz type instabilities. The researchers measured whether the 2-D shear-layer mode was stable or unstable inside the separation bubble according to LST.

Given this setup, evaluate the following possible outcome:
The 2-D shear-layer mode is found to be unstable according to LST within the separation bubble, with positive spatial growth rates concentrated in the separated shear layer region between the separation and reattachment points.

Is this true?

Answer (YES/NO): NO